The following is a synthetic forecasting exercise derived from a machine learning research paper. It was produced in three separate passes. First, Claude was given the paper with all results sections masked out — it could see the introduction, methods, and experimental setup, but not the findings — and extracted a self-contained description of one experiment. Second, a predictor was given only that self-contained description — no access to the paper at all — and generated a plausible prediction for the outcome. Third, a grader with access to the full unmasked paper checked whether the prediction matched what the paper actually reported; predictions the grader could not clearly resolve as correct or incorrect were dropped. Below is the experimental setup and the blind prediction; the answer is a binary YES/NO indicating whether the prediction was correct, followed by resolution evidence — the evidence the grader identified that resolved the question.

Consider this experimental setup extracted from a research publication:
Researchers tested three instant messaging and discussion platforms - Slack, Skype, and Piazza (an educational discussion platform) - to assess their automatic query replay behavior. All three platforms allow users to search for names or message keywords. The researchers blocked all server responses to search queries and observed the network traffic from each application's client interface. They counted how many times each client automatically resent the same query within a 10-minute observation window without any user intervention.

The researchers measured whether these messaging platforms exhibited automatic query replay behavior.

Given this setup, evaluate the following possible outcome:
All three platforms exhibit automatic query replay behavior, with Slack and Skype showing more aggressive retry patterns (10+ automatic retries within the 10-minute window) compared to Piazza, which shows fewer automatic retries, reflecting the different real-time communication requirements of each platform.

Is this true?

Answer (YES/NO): NO